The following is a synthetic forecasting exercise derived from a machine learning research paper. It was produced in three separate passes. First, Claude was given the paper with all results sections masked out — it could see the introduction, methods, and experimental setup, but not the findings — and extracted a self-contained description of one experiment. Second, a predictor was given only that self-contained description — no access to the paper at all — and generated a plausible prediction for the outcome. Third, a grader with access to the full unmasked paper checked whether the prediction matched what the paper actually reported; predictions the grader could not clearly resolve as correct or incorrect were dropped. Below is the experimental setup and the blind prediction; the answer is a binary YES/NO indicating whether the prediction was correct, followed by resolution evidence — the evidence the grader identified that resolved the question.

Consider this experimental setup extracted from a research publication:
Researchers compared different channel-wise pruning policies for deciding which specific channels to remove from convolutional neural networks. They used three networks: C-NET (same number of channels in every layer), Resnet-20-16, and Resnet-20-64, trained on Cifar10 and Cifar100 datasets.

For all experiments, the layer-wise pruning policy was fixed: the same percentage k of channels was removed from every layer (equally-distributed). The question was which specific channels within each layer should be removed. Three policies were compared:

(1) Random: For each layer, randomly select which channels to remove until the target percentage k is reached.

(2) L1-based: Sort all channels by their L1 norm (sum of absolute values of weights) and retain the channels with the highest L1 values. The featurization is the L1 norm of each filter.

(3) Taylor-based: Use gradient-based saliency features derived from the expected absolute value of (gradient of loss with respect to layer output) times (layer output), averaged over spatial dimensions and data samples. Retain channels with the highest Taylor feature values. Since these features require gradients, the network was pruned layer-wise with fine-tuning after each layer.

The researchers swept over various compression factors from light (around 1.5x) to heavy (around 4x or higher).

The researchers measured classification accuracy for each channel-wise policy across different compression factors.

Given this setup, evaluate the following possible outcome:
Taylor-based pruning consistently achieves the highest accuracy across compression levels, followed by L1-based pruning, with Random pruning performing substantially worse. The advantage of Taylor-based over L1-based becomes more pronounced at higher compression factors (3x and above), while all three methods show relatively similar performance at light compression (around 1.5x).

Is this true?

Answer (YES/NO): NO